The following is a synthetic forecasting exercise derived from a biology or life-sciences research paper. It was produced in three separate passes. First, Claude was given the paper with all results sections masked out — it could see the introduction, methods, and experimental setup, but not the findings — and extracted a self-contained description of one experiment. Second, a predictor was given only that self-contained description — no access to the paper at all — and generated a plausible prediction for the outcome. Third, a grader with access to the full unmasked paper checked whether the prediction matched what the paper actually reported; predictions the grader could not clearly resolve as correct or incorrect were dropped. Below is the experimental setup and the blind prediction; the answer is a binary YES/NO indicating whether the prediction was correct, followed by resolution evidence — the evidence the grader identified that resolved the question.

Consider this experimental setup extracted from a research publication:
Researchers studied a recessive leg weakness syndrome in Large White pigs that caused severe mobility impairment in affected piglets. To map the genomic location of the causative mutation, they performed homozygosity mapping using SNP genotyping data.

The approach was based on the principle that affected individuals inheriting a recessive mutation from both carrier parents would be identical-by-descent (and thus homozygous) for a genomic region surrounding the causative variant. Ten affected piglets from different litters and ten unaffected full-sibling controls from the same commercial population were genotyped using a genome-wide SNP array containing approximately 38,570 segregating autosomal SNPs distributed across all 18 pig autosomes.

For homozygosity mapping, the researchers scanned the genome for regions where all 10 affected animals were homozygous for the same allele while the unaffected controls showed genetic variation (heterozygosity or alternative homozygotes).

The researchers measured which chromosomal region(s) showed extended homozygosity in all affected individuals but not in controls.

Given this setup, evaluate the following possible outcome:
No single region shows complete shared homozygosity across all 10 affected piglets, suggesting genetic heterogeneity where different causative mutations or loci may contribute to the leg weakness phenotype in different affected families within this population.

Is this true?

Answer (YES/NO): NO